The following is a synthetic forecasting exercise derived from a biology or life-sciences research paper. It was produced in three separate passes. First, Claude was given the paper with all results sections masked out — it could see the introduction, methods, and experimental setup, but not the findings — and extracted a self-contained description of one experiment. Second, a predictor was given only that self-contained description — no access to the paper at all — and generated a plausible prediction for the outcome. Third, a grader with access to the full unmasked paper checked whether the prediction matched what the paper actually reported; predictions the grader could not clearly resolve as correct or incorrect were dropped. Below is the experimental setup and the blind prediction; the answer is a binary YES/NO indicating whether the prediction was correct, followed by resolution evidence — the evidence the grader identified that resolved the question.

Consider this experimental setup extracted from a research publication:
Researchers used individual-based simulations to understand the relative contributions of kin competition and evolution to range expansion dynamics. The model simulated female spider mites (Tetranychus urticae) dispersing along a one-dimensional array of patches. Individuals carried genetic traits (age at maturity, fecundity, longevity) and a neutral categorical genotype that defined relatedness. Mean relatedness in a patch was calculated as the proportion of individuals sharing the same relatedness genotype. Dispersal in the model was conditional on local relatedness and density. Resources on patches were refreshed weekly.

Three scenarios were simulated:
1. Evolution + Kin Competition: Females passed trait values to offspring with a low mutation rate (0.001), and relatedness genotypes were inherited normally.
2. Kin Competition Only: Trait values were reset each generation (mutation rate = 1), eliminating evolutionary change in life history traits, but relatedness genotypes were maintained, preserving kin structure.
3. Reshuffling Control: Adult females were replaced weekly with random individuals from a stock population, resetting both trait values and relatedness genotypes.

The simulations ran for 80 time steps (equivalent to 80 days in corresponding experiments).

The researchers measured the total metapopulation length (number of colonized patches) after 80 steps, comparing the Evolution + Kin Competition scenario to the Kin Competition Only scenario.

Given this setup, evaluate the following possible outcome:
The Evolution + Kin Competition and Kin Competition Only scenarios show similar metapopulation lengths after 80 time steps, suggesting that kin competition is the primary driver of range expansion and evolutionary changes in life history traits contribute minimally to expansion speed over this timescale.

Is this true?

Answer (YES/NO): YES